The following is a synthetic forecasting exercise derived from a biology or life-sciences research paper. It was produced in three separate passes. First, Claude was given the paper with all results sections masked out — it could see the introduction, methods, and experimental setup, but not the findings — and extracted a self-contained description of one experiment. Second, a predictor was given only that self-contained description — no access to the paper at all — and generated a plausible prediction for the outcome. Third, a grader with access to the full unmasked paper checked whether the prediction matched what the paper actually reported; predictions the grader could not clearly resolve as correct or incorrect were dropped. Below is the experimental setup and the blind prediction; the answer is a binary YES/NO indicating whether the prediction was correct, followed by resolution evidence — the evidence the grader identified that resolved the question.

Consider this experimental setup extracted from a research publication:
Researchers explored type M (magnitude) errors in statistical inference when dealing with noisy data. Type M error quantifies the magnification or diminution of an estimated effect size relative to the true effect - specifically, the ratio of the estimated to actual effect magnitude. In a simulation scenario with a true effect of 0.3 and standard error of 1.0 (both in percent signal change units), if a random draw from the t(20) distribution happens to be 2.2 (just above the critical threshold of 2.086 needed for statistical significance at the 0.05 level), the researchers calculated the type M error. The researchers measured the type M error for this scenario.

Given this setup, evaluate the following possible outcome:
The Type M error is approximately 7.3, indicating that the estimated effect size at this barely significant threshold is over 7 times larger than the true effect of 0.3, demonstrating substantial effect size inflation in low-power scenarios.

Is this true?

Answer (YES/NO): YES